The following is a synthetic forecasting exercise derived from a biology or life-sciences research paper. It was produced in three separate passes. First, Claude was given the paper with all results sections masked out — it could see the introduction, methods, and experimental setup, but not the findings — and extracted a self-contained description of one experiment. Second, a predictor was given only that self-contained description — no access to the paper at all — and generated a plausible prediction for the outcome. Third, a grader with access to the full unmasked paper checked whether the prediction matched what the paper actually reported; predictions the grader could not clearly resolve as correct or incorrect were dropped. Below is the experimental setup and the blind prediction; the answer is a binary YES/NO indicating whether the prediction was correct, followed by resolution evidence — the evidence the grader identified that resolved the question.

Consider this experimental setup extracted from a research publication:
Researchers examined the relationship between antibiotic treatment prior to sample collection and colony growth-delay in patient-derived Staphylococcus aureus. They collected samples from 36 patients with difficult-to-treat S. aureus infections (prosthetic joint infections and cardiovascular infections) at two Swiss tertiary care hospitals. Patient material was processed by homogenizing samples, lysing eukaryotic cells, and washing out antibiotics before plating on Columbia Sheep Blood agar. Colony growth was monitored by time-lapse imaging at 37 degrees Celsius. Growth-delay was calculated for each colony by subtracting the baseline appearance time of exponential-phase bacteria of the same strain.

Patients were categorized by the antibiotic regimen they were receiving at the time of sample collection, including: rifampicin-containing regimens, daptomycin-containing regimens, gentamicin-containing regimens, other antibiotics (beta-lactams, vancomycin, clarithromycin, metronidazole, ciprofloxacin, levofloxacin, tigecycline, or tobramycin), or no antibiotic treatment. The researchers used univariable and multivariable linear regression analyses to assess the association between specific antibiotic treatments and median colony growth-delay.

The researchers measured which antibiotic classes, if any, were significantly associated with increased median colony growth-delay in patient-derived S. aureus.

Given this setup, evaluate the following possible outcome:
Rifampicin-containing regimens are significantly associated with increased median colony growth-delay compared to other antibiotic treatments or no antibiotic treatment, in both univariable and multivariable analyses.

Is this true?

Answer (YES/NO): YES